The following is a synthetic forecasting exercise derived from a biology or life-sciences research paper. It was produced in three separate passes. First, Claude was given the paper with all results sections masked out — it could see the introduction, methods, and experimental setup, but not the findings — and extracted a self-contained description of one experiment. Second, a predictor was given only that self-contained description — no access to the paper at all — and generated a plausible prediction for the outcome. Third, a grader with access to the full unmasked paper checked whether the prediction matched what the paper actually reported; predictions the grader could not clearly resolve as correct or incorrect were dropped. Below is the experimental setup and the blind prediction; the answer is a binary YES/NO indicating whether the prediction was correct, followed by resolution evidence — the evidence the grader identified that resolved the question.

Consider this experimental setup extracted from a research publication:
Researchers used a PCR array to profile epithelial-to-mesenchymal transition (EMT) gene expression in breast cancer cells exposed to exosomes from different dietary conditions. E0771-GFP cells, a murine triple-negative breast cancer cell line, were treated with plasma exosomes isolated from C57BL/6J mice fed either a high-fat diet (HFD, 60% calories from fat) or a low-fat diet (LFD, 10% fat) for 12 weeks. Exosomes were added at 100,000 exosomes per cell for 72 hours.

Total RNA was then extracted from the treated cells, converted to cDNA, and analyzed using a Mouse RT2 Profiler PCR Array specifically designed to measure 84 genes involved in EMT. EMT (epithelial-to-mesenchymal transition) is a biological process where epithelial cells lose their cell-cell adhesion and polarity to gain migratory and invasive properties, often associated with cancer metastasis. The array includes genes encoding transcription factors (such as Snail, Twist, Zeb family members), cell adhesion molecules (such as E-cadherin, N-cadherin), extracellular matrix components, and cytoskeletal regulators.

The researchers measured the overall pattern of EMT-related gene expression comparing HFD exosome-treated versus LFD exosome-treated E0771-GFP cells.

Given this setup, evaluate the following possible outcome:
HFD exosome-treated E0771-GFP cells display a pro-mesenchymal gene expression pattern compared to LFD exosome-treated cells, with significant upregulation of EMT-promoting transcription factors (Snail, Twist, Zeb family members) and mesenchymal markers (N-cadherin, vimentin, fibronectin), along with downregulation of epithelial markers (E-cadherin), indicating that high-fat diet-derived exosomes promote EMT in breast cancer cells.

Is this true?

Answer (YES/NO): NO